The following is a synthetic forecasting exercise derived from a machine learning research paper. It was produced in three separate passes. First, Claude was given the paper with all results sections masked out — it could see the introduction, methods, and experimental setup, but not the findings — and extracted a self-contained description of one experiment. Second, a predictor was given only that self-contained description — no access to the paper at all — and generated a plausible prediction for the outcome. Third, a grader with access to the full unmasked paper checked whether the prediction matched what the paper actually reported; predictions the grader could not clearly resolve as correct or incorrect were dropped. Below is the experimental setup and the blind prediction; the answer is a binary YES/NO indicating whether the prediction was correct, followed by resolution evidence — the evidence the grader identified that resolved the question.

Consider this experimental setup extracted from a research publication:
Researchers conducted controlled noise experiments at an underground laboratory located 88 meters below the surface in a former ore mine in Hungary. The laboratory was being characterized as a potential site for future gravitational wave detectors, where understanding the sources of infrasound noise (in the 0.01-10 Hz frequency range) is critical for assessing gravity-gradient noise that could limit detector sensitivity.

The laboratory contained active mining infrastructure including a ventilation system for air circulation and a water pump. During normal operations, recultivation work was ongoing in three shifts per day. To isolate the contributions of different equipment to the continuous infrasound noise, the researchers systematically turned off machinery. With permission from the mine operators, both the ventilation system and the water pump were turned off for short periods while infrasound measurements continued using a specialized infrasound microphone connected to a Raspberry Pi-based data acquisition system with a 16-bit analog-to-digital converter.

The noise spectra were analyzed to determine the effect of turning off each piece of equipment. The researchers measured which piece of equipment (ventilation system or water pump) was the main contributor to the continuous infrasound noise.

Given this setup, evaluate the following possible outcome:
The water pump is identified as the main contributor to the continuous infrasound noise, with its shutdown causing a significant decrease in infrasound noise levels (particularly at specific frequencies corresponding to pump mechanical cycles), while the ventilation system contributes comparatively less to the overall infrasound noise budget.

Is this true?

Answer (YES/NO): NO